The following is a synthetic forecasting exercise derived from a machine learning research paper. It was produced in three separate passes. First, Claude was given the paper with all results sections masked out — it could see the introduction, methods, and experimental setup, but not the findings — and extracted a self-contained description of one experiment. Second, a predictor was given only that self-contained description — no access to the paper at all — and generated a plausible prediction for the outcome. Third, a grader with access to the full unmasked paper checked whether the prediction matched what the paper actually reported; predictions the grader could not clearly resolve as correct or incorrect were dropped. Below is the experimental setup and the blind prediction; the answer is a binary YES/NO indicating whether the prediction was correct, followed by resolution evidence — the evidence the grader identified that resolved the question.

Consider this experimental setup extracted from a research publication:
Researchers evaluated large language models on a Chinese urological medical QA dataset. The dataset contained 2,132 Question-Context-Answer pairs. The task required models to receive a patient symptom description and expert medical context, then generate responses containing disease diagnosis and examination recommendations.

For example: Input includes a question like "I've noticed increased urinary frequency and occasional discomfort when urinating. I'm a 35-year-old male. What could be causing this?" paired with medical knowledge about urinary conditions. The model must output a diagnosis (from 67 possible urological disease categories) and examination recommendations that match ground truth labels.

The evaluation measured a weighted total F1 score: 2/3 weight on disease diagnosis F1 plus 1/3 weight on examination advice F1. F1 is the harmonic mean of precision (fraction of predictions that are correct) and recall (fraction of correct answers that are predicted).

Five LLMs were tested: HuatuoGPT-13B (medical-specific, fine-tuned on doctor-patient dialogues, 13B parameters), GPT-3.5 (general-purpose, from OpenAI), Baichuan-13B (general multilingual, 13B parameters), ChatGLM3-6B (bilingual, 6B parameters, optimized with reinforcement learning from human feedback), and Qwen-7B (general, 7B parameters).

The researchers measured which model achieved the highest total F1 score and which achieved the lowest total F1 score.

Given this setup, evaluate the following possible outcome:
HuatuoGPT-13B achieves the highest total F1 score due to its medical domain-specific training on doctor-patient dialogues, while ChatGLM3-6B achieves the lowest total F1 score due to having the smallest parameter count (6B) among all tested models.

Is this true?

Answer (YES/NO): NO